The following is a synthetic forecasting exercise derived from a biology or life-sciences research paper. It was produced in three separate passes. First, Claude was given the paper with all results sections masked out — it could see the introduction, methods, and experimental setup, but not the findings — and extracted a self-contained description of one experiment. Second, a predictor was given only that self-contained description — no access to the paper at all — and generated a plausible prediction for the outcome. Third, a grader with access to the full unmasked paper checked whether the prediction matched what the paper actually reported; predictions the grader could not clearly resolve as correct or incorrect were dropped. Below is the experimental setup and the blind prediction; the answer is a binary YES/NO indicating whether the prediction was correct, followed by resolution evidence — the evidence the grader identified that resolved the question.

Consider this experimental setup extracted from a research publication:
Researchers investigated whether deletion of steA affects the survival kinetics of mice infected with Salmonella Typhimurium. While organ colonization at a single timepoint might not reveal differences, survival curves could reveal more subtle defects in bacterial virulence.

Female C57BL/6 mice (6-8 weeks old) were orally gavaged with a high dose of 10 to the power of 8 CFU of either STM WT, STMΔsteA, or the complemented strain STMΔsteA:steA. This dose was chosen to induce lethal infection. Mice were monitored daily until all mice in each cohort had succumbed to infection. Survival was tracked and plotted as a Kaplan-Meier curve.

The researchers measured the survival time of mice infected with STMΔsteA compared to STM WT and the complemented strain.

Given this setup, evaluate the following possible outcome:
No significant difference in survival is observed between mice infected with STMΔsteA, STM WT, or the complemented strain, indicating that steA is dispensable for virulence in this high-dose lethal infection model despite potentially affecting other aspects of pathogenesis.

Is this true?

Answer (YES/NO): NO